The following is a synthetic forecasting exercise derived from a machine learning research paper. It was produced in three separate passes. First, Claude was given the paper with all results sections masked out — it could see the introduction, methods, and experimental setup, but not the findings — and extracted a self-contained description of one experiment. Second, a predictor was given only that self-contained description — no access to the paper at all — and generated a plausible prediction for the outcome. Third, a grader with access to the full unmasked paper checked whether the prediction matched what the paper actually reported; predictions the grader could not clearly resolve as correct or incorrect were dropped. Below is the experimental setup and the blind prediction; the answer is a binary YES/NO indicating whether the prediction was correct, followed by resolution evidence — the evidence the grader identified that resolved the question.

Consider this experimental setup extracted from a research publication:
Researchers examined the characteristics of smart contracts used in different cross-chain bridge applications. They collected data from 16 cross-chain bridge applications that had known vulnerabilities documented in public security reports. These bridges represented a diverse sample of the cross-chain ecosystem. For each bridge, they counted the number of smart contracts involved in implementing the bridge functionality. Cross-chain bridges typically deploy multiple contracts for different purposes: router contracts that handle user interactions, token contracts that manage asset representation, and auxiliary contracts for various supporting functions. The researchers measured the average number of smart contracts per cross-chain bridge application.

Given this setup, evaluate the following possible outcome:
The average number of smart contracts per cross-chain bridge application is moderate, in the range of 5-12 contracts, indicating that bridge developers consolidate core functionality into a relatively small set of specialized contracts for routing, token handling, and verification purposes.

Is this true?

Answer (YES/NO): NO